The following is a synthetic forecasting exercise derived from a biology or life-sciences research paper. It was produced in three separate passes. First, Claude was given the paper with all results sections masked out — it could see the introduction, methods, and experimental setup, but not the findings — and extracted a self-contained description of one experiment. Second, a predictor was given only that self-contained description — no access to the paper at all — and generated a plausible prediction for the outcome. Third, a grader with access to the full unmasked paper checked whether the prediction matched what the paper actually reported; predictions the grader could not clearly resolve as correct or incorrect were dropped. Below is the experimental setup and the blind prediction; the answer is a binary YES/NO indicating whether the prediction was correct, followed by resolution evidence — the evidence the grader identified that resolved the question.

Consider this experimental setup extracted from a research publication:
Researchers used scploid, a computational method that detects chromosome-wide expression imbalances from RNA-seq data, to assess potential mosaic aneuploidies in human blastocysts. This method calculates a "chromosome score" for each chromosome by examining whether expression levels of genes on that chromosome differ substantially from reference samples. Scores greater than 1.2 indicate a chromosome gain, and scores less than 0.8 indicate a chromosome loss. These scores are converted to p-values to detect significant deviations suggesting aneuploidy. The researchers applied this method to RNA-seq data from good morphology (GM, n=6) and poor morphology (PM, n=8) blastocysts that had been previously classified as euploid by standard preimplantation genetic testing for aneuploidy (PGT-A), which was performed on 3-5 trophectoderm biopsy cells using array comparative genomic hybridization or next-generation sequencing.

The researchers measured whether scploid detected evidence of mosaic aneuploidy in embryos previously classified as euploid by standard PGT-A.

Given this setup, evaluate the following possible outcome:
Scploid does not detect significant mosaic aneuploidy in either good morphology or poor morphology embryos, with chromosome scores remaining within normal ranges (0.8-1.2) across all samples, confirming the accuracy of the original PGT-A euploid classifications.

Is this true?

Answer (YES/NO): NO